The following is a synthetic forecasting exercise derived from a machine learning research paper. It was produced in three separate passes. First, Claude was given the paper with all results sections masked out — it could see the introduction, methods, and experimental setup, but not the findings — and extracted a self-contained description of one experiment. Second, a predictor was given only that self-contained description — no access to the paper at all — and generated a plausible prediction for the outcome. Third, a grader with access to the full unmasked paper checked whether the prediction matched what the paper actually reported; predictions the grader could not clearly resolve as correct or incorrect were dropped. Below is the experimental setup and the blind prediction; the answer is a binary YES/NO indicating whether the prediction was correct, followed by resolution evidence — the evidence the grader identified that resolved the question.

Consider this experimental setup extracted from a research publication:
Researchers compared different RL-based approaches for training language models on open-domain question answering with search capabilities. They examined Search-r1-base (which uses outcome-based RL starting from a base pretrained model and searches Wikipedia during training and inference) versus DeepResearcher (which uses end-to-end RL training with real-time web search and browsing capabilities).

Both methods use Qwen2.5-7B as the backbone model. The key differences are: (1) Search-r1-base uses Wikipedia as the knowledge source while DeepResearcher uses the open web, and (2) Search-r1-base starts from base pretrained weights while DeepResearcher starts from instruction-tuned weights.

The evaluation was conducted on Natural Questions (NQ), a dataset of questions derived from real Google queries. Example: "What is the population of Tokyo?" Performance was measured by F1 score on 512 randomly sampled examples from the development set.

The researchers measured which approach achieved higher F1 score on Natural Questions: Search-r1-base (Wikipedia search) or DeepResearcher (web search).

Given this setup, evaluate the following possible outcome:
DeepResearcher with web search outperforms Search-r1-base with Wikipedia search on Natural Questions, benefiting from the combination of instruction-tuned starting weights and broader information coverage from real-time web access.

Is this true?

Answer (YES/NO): NO